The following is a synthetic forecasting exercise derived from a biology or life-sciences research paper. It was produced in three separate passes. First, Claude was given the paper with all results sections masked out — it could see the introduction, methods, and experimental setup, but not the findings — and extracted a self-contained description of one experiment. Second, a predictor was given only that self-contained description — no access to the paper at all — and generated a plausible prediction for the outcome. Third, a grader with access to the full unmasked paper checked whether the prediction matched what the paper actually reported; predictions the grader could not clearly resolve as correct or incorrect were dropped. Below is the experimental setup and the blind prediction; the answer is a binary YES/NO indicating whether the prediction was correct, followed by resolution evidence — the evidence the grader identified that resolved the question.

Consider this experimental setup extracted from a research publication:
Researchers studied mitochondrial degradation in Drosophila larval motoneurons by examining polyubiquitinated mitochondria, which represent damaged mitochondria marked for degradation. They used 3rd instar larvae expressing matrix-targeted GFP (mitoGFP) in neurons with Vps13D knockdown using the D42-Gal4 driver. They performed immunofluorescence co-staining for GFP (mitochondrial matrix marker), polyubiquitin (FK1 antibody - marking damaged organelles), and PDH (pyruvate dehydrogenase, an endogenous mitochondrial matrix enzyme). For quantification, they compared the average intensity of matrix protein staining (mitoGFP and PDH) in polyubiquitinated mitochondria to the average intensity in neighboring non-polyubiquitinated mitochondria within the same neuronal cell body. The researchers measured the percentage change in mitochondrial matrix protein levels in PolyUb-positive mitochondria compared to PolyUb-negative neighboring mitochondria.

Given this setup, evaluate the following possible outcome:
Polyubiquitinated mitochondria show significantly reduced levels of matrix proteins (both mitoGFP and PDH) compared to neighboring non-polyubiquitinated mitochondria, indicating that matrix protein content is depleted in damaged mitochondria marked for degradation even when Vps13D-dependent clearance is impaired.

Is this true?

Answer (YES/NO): YES